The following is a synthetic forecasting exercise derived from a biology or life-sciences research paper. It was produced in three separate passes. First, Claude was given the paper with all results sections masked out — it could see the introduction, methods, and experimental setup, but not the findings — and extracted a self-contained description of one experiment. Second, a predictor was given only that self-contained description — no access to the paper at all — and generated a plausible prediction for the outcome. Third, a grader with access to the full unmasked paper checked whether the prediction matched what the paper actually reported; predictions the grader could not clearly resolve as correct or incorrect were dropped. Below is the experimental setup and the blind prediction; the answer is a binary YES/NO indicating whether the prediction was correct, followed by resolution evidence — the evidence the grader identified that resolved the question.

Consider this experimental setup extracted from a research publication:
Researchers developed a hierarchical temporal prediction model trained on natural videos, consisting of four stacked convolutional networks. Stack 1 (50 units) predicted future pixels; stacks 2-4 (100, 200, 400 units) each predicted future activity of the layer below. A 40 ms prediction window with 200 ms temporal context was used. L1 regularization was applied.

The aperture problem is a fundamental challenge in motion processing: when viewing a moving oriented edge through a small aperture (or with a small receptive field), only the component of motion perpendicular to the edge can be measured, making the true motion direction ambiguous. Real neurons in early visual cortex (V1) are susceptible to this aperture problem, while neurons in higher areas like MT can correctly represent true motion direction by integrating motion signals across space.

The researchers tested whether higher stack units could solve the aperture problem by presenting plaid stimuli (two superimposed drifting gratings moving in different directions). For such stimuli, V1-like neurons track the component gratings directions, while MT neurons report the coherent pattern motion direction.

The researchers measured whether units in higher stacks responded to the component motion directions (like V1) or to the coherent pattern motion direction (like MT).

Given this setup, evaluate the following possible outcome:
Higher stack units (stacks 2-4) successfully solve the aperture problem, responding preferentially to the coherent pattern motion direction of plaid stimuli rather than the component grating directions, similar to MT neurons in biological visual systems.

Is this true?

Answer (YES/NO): NO